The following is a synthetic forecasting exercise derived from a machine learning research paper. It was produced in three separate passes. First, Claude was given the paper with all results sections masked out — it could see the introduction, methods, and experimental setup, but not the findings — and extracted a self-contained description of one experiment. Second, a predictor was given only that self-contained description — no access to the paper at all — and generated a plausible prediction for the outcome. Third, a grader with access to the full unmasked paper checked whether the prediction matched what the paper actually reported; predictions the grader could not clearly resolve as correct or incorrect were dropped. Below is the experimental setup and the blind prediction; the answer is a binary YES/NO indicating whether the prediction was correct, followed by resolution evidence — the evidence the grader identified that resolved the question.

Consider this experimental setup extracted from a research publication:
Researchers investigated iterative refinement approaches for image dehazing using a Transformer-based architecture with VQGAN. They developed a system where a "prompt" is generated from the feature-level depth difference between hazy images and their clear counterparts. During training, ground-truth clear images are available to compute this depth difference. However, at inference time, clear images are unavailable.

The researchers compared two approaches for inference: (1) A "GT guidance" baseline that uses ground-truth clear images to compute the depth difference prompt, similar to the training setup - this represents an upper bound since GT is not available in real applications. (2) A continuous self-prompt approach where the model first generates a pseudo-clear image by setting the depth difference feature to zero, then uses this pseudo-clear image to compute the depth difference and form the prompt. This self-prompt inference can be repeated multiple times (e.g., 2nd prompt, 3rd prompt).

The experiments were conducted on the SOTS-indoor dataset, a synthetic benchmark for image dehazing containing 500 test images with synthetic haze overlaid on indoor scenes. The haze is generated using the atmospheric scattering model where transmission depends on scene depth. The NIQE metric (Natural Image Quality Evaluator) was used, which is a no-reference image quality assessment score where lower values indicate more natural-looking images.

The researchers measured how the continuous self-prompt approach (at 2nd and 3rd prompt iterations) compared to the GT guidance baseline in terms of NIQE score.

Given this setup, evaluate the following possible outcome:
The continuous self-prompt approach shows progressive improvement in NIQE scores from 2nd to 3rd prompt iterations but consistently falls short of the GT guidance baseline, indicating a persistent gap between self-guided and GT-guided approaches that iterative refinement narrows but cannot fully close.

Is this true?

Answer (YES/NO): NO